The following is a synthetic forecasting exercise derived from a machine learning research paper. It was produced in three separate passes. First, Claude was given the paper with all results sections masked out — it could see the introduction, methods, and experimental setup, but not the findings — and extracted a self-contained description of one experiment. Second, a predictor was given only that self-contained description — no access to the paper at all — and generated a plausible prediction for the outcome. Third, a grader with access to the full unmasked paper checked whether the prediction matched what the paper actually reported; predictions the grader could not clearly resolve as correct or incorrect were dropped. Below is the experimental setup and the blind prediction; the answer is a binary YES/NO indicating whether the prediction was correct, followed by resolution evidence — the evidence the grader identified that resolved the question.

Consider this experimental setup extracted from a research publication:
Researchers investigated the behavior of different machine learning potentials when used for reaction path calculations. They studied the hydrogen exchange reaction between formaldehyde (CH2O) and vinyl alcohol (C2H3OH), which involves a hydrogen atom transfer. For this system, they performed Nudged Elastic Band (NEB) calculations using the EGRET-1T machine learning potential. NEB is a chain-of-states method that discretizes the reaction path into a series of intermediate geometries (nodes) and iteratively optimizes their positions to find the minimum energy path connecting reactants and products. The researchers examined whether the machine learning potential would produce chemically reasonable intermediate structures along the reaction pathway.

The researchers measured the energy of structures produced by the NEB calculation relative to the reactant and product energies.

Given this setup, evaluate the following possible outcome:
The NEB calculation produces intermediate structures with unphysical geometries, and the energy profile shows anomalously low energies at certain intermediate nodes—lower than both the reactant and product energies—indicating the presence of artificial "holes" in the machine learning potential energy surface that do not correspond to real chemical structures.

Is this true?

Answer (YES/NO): YES